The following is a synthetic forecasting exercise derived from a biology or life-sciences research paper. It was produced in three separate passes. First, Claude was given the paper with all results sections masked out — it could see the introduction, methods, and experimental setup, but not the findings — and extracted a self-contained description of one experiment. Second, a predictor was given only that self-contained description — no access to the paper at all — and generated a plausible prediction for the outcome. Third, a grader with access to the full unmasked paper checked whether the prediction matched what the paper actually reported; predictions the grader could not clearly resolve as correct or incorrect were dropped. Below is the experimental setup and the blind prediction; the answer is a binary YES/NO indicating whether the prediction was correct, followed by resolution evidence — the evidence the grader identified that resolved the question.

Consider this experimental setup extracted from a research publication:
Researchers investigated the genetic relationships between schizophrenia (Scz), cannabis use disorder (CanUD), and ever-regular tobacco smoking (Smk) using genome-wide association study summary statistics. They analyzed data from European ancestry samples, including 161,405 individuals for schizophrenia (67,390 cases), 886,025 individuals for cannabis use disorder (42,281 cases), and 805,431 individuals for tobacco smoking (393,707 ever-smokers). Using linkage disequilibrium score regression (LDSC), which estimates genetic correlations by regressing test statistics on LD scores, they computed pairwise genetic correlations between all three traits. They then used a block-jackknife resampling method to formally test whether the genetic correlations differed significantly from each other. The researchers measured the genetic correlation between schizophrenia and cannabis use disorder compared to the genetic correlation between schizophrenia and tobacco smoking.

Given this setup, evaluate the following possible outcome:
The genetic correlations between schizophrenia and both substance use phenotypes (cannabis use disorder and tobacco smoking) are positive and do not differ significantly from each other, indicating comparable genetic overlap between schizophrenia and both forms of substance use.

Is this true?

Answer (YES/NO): NO